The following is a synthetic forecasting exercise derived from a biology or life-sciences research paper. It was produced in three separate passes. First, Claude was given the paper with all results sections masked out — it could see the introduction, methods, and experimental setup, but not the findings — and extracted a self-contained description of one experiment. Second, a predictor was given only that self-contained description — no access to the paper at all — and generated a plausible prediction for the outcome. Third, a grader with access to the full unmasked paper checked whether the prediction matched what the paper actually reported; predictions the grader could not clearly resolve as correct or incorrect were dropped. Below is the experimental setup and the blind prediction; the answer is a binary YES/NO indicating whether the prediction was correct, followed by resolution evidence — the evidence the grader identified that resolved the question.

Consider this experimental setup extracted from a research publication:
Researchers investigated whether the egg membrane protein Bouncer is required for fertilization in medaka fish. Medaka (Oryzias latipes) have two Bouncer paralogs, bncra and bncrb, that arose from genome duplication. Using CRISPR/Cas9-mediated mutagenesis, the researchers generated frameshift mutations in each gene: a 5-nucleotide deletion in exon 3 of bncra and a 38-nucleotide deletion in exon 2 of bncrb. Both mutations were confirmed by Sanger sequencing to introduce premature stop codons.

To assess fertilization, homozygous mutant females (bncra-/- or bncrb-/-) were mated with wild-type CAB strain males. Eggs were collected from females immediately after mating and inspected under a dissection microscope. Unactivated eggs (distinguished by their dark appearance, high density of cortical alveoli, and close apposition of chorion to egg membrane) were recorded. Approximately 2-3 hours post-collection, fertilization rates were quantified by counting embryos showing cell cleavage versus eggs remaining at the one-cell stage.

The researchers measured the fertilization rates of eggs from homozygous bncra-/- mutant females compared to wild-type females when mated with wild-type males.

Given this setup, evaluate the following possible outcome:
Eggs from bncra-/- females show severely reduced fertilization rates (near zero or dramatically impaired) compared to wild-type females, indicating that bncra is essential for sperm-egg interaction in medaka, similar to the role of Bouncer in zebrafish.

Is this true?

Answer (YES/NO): YES